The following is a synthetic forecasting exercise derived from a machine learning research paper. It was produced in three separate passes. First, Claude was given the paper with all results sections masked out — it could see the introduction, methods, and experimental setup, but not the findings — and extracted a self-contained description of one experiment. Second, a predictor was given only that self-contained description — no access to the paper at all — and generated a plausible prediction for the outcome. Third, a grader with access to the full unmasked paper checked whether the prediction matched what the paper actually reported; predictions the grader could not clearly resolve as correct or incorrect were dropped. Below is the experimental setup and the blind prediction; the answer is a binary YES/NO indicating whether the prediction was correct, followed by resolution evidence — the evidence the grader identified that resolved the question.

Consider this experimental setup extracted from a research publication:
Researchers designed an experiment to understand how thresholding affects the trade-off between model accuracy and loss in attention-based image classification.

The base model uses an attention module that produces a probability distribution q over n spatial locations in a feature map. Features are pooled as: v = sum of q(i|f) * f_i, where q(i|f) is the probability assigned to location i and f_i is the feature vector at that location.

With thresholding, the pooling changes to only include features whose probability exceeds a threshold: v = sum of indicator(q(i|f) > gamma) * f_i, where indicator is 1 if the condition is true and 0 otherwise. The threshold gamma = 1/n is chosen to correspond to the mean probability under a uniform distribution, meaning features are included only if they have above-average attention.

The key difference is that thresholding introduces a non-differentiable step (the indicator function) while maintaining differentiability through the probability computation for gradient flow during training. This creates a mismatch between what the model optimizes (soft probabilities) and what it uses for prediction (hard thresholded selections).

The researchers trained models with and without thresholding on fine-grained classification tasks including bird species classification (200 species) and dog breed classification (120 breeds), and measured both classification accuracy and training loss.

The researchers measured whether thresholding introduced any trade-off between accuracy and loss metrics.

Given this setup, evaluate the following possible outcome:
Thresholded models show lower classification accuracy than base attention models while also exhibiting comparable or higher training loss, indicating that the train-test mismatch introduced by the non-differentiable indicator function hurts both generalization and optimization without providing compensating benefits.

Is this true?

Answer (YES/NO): NO